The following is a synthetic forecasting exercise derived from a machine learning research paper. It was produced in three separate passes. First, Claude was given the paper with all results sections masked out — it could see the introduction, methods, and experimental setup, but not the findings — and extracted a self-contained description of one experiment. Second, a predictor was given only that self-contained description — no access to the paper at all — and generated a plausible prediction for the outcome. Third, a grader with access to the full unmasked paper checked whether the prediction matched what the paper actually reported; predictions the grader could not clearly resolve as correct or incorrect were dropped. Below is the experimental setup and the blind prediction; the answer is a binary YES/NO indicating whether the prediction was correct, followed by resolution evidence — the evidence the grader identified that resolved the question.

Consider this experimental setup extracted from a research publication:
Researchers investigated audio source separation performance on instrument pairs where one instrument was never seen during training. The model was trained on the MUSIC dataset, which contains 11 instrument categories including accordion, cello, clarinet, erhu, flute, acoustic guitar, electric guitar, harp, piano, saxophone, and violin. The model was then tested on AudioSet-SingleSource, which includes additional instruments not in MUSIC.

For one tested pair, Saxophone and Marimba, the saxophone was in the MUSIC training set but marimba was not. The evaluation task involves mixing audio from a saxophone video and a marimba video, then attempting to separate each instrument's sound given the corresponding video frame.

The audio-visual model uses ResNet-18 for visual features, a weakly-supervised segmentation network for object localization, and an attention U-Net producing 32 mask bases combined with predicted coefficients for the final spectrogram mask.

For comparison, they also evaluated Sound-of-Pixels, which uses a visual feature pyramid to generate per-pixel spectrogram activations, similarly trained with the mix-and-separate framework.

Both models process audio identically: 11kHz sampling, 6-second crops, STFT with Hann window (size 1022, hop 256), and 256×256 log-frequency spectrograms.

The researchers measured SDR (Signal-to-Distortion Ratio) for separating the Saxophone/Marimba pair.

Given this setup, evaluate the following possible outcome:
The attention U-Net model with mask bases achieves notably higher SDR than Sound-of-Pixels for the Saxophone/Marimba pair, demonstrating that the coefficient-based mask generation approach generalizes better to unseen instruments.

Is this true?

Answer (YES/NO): YES